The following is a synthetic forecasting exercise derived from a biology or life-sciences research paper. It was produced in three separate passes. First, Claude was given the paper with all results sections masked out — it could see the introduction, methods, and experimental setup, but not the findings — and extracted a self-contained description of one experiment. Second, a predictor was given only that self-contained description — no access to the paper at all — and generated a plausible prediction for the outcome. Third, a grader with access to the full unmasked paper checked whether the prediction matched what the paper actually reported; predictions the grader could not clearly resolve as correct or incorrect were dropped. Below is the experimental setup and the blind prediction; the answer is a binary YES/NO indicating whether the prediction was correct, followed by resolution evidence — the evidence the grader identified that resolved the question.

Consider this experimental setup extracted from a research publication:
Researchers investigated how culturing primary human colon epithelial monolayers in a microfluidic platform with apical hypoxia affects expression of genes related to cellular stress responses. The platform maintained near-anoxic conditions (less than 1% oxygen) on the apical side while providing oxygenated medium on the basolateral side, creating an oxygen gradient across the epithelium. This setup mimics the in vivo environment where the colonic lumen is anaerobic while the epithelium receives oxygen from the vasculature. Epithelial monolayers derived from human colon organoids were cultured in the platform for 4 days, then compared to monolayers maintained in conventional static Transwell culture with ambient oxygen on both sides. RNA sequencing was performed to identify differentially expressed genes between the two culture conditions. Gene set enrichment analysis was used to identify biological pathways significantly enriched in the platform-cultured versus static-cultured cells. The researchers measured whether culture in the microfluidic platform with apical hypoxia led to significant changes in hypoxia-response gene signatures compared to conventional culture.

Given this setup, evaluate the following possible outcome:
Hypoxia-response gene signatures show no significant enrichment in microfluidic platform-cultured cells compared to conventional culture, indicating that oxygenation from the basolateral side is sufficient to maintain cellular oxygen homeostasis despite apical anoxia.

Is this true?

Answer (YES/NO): NO